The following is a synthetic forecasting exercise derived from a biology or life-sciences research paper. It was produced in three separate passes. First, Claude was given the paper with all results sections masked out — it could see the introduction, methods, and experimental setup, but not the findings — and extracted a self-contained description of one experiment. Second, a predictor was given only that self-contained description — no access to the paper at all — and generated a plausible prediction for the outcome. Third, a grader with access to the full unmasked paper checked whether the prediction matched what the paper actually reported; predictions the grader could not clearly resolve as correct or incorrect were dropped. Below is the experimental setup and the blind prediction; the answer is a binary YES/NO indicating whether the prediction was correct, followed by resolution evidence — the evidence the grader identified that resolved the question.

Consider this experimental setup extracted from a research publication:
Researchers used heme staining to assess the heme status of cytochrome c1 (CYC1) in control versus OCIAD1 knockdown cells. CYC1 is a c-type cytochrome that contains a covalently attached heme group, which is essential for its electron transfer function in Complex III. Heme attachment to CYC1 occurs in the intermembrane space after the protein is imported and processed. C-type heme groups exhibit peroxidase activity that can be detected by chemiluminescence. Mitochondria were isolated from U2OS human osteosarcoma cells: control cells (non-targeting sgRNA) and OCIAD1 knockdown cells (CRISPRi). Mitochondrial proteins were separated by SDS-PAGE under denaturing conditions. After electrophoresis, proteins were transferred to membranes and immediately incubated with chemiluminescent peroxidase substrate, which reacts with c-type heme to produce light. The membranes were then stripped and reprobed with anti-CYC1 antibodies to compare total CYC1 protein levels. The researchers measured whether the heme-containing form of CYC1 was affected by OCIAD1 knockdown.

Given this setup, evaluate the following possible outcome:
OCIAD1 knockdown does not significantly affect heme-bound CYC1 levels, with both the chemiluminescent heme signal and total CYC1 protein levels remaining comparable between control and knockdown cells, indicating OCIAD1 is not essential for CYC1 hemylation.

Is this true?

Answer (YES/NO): NO